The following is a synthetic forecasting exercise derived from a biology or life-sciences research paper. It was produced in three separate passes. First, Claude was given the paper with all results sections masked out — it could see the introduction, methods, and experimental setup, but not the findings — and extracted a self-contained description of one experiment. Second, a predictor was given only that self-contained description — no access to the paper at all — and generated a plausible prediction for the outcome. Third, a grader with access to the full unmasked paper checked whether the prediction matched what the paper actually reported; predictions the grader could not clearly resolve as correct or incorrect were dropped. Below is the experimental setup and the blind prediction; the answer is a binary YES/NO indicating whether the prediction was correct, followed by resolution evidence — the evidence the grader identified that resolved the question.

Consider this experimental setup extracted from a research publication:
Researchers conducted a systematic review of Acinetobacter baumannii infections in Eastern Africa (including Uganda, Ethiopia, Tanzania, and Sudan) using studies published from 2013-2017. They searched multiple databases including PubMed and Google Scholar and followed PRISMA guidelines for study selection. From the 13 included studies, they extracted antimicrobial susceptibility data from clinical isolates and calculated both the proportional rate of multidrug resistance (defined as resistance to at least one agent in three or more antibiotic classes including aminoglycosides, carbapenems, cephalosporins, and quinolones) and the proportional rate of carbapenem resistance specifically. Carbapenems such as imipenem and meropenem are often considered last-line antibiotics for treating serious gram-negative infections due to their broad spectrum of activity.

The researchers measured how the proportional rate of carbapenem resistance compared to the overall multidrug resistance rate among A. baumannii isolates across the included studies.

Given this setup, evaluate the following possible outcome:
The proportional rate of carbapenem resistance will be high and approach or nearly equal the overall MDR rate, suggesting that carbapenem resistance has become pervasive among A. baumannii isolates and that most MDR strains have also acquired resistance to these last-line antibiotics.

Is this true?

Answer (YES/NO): NO